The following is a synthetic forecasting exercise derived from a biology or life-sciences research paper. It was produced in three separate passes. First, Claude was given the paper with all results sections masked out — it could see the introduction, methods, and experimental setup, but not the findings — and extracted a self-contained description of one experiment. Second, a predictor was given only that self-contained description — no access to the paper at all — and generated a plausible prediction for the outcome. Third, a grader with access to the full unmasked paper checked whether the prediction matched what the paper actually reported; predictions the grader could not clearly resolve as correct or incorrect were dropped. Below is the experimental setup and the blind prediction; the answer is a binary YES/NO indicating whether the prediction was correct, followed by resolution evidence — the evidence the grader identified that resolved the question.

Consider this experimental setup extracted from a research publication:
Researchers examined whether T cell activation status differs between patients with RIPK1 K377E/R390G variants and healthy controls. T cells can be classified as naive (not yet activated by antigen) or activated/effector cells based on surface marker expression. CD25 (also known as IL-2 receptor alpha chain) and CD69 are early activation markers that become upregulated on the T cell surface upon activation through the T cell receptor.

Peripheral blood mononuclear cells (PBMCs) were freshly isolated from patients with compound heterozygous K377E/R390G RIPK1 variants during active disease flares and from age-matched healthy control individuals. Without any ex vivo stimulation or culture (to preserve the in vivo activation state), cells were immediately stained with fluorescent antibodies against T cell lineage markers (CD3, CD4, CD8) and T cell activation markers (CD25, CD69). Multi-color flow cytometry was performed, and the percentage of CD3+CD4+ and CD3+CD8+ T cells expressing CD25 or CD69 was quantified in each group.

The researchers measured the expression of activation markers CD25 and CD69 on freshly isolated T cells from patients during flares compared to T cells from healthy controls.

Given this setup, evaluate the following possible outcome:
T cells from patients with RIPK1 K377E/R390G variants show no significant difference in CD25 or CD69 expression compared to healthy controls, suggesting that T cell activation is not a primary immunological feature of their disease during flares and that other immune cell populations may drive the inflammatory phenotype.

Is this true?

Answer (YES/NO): NO